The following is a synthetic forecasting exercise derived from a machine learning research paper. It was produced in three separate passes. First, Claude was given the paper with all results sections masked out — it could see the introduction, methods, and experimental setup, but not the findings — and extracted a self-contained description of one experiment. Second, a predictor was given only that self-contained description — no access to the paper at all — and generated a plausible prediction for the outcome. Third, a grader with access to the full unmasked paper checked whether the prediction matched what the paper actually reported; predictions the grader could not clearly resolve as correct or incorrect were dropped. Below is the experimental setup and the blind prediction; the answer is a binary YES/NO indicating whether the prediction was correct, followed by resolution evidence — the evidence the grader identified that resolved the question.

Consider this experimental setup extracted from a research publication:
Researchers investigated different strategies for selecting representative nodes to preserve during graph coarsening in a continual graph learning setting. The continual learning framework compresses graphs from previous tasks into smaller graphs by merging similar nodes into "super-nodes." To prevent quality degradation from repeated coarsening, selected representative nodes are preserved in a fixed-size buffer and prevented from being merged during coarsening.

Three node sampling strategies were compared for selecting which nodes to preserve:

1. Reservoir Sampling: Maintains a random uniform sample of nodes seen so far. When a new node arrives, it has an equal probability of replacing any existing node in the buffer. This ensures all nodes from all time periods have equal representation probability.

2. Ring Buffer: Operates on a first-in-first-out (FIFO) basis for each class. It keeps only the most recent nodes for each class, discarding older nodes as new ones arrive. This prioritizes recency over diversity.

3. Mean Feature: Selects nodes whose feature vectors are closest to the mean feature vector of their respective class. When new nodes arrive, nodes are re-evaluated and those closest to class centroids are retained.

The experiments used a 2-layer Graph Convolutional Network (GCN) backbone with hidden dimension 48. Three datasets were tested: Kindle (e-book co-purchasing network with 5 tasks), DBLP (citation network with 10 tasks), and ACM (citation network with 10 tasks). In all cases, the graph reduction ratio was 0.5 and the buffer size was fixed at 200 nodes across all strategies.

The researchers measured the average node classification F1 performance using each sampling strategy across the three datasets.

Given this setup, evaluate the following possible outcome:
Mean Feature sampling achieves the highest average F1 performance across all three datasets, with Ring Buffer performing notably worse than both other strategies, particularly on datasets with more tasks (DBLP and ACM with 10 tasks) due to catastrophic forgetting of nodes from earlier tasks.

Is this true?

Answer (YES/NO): NO